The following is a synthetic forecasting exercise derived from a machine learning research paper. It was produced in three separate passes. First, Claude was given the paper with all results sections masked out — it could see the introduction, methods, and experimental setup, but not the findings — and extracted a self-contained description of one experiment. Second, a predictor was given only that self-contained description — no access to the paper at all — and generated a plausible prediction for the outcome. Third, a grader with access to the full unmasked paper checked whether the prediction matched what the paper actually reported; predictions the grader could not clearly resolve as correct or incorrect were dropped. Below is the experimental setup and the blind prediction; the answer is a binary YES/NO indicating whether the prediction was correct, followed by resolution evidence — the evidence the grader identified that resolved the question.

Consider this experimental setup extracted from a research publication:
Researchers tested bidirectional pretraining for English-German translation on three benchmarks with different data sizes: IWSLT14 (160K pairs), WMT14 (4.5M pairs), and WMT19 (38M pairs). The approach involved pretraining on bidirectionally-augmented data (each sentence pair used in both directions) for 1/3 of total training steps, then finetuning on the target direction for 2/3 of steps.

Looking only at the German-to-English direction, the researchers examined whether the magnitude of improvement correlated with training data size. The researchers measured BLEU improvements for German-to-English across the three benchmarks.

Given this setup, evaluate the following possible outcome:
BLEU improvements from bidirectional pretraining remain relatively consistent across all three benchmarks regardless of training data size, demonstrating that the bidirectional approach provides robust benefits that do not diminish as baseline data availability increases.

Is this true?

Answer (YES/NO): NO